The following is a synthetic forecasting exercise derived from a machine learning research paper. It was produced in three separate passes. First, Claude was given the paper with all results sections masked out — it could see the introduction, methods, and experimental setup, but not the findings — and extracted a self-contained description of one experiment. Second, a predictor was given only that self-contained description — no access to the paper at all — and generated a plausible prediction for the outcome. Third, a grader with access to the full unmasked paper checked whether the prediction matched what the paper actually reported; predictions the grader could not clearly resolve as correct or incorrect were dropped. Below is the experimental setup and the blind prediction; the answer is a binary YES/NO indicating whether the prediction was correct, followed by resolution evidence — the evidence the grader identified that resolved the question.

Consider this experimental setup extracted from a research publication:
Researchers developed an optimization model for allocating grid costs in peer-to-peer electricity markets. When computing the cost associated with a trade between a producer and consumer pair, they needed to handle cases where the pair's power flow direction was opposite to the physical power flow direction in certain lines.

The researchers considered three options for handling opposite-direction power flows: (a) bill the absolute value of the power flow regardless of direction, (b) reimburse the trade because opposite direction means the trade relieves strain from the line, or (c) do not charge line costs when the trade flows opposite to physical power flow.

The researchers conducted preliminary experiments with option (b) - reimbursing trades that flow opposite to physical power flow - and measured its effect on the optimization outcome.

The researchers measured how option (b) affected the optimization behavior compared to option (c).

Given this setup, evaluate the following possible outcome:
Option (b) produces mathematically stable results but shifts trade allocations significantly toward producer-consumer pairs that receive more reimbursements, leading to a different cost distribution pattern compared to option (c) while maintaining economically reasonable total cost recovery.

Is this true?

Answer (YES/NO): NO